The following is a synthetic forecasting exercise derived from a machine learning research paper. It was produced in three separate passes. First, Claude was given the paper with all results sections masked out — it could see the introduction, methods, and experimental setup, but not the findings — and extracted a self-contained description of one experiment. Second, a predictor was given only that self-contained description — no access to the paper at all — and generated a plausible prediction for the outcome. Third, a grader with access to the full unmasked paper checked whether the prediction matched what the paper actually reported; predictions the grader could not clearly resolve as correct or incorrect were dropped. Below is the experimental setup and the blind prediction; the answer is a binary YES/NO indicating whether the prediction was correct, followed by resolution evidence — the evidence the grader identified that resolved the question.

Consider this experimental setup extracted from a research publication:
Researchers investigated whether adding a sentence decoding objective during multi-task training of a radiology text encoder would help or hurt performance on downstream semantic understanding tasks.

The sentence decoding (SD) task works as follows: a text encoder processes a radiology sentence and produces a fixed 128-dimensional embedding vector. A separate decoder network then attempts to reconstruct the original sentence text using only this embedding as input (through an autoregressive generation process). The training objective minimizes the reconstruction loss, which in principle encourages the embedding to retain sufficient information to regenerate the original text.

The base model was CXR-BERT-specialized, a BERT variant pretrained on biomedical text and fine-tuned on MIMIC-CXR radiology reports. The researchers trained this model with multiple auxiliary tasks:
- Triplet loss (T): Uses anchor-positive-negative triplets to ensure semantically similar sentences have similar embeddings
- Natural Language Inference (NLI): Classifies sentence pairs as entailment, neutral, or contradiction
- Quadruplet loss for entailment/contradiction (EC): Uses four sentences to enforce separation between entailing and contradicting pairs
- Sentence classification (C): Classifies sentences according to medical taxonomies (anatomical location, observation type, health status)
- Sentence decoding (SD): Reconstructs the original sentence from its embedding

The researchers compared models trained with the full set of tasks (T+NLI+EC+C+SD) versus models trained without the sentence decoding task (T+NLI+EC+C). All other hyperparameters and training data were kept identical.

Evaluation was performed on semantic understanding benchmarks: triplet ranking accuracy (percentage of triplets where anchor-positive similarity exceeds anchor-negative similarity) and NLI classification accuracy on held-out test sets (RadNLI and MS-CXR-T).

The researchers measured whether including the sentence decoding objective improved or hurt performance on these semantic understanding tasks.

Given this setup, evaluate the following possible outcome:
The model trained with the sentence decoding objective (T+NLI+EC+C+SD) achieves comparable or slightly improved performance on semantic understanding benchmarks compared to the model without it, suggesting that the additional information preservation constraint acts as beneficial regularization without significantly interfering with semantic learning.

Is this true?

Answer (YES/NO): YES